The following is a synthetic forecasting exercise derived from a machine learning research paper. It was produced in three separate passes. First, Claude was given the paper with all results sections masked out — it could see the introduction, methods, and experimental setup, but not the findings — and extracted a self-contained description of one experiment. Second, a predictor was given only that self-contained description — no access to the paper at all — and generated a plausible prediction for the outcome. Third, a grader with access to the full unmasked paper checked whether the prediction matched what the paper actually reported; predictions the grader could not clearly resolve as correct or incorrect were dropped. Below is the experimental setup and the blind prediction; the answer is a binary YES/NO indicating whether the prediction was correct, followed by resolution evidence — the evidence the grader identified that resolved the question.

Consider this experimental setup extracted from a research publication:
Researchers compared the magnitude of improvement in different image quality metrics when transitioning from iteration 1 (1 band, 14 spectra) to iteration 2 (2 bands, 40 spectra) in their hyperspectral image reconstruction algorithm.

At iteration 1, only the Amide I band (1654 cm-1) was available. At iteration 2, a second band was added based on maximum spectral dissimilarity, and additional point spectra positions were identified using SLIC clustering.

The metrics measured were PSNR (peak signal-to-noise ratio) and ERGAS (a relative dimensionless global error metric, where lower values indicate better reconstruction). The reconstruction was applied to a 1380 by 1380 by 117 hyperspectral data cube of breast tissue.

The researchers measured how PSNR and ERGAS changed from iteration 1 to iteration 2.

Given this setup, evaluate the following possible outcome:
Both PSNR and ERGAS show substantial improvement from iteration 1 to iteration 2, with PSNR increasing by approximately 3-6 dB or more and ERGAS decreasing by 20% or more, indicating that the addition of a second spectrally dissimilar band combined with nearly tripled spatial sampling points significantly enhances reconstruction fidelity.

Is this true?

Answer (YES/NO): YES